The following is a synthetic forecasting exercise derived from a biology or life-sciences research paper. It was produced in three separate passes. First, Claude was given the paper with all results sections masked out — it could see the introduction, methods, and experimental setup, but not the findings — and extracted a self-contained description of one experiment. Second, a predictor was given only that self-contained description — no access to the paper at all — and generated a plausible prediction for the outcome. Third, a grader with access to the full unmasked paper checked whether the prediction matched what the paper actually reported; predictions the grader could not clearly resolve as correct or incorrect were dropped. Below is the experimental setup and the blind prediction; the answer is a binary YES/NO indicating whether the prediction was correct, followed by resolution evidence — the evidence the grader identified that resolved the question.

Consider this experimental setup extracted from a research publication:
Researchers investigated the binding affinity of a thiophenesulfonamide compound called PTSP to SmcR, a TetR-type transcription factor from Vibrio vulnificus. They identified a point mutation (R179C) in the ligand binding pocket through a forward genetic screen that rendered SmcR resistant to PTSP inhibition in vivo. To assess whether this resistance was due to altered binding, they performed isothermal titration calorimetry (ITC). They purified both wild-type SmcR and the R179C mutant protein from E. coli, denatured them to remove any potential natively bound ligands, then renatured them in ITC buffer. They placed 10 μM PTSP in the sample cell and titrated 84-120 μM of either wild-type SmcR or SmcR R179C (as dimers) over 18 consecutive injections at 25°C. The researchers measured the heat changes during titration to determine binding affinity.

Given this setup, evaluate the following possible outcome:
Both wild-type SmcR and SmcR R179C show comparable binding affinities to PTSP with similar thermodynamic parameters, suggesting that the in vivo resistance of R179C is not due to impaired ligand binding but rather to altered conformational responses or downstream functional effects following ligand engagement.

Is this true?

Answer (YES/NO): NO